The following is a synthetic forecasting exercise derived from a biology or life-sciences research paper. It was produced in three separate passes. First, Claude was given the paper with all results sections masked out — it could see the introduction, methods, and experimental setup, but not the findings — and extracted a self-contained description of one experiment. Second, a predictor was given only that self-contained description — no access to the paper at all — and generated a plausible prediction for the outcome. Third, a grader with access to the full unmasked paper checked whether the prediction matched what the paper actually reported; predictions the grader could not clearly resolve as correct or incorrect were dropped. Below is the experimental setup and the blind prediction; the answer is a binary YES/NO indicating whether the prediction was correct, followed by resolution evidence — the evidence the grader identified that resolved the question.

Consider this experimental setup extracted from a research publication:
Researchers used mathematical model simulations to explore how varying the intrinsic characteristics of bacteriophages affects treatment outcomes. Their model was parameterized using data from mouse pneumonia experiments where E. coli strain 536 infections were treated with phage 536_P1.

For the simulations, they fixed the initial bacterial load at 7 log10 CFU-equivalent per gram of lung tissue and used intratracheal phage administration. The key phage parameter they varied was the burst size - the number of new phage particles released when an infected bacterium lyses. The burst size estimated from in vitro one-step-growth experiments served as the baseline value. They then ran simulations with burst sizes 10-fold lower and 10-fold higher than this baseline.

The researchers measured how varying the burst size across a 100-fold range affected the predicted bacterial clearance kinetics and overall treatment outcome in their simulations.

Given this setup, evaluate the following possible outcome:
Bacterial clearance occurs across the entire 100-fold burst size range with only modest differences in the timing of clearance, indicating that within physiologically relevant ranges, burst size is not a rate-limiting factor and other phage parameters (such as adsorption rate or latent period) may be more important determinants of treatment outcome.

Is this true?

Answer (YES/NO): NO